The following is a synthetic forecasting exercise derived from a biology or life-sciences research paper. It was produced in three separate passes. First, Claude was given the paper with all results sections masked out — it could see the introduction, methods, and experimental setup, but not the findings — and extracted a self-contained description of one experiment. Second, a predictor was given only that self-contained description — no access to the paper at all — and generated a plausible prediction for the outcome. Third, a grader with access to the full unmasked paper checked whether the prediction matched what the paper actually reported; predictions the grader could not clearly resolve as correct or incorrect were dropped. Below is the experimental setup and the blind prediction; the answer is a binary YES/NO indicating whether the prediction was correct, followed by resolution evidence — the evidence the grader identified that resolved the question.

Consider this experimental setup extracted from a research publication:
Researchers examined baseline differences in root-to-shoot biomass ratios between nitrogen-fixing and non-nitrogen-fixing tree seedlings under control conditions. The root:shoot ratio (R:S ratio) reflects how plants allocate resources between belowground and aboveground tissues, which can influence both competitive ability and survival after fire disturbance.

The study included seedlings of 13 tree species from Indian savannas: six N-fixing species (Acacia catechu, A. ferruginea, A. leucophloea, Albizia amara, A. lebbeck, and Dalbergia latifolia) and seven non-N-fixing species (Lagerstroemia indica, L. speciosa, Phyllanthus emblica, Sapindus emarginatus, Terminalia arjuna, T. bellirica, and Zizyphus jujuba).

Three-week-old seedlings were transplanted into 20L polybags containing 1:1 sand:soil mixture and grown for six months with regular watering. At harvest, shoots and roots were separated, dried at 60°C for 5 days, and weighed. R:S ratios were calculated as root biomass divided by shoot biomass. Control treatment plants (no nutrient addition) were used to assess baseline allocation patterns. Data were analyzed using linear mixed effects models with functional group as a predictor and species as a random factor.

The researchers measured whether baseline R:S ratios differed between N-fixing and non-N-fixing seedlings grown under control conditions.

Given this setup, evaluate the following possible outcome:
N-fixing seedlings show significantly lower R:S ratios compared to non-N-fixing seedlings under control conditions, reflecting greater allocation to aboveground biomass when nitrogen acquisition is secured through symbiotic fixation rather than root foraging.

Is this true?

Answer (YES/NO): NO